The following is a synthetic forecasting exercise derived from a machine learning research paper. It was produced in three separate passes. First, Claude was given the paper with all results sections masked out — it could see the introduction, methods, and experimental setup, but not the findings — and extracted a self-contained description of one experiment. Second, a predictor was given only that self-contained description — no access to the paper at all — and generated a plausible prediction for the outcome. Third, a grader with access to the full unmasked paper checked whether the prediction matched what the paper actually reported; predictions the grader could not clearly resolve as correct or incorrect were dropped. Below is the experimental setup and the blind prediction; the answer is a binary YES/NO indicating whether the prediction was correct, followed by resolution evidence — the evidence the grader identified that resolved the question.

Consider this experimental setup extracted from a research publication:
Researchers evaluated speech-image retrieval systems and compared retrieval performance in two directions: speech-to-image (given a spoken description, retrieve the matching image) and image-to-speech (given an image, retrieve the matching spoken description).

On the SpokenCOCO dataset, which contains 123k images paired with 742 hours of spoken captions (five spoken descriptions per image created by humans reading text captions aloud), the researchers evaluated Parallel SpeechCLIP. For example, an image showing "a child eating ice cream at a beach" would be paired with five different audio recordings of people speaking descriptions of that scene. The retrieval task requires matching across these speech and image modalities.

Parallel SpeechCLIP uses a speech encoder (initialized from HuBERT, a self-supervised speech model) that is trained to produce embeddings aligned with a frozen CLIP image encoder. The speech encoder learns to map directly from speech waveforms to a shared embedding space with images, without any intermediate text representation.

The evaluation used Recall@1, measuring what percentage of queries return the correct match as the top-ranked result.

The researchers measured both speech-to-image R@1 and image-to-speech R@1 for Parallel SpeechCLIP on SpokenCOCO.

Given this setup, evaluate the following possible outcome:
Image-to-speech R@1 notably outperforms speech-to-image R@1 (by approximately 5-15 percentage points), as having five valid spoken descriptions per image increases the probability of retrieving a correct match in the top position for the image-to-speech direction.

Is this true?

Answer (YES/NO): YES